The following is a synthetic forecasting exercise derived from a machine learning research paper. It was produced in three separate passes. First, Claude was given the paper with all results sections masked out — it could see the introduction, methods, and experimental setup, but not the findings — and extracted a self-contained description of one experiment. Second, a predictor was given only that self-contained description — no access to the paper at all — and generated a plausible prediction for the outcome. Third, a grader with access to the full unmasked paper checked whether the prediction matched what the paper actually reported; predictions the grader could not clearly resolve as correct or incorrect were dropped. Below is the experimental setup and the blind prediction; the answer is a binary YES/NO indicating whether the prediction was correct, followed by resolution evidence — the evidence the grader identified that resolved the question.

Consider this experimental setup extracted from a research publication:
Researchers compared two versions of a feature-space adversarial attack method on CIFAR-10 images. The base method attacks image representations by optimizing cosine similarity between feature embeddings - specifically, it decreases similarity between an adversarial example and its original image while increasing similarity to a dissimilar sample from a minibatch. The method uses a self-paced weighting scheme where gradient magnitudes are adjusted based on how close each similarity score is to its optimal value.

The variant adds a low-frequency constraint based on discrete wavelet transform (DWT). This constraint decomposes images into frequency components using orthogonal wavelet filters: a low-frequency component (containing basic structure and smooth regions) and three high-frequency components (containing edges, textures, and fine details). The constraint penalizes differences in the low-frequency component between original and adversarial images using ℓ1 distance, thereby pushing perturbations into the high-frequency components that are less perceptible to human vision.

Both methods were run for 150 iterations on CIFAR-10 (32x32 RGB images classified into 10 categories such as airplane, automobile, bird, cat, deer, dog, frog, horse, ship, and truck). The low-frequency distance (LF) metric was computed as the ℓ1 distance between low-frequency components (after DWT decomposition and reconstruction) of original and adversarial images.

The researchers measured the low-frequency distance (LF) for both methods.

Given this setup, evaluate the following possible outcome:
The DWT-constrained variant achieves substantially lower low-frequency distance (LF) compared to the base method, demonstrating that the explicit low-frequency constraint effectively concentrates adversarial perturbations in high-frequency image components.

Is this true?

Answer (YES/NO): YES